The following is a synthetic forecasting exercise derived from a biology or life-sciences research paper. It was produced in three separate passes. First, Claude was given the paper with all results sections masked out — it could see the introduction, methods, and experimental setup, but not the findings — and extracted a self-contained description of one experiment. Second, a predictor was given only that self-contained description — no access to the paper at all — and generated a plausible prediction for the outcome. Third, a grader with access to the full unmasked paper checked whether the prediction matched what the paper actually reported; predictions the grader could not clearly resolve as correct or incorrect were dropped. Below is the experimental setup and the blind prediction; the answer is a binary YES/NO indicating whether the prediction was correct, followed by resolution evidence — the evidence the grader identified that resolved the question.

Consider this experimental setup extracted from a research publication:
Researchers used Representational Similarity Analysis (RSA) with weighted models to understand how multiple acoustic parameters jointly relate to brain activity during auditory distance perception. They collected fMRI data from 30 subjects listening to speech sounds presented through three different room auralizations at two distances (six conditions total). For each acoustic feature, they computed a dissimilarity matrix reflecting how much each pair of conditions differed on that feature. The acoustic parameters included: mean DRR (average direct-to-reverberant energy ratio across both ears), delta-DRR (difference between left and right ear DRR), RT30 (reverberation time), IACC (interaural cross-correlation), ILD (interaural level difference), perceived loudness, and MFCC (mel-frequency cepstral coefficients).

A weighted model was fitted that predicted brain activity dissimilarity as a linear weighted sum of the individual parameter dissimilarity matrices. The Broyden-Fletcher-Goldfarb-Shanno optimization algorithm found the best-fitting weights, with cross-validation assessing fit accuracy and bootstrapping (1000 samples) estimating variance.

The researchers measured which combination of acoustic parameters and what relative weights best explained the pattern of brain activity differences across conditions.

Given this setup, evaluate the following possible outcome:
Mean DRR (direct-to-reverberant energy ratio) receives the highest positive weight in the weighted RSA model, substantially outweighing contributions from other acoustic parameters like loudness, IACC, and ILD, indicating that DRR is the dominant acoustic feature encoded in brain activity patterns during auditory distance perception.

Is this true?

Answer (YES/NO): YES